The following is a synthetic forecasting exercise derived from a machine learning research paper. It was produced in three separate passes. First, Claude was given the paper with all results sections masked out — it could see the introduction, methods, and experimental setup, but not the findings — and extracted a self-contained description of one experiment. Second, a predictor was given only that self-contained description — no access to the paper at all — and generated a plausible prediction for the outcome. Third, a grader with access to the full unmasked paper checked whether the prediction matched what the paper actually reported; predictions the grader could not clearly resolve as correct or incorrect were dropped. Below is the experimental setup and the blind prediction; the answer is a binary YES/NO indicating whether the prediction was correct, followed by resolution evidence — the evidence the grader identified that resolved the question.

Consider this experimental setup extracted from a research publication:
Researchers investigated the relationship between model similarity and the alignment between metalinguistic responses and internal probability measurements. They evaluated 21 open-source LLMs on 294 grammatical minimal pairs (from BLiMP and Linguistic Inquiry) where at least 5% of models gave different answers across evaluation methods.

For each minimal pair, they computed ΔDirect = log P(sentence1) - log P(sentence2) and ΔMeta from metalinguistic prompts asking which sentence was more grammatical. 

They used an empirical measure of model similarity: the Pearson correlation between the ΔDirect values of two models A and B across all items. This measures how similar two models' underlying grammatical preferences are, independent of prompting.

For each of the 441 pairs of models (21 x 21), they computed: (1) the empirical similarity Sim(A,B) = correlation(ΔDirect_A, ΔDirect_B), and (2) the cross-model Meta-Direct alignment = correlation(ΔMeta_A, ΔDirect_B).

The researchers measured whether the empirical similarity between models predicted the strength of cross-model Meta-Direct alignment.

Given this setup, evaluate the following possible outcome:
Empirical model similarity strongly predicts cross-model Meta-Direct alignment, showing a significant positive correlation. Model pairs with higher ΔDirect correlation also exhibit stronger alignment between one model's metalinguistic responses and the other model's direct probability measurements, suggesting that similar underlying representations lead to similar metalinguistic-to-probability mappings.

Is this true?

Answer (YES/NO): NO